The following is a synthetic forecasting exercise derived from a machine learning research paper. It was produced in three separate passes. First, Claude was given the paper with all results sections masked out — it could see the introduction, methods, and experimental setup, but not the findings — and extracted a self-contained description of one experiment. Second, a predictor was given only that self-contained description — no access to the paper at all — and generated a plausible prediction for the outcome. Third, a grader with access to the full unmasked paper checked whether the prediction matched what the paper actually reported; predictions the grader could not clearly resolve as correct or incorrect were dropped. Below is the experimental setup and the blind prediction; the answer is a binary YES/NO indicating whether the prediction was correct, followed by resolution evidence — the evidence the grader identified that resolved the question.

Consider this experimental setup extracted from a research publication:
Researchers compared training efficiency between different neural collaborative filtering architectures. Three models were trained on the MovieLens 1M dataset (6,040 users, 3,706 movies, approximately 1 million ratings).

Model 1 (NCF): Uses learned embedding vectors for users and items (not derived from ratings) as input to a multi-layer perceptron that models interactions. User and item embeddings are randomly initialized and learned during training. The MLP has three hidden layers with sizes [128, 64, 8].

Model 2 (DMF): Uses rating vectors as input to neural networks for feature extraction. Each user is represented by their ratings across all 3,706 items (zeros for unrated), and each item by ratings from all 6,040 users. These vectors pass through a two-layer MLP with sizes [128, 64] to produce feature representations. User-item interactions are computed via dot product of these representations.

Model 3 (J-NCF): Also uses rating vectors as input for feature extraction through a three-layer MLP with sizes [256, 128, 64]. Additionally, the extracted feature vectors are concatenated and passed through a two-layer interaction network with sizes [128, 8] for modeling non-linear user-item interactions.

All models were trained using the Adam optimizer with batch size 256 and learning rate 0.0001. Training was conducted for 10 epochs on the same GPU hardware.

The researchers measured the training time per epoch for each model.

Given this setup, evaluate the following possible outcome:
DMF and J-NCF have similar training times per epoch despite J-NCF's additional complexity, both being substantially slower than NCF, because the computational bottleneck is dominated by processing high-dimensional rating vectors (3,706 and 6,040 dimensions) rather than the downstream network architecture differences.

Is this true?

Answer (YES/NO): YES